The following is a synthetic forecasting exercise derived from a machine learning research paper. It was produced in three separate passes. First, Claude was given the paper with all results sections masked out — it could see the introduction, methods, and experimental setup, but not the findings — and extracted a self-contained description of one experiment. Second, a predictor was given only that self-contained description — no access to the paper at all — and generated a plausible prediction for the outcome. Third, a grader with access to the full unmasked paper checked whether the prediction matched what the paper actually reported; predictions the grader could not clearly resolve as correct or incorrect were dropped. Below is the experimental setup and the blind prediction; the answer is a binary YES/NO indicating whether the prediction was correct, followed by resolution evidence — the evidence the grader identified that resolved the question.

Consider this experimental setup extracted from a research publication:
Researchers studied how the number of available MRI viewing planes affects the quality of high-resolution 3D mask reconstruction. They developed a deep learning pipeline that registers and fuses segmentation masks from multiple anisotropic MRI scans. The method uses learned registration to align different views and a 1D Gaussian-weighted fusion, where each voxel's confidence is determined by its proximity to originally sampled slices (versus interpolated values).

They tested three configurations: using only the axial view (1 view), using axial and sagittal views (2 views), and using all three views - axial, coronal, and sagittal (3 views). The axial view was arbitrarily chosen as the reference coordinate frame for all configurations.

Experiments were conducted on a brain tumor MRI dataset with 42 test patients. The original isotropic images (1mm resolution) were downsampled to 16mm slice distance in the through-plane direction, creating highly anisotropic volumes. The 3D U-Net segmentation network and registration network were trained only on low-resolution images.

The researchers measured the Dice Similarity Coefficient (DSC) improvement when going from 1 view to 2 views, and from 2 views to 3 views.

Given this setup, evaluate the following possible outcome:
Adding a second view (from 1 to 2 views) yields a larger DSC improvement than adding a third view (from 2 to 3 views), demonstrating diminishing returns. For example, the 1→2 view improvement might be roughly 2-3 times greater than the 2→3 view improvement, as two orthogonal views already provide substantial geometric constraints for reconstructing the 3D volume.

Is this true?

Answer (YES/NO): NO